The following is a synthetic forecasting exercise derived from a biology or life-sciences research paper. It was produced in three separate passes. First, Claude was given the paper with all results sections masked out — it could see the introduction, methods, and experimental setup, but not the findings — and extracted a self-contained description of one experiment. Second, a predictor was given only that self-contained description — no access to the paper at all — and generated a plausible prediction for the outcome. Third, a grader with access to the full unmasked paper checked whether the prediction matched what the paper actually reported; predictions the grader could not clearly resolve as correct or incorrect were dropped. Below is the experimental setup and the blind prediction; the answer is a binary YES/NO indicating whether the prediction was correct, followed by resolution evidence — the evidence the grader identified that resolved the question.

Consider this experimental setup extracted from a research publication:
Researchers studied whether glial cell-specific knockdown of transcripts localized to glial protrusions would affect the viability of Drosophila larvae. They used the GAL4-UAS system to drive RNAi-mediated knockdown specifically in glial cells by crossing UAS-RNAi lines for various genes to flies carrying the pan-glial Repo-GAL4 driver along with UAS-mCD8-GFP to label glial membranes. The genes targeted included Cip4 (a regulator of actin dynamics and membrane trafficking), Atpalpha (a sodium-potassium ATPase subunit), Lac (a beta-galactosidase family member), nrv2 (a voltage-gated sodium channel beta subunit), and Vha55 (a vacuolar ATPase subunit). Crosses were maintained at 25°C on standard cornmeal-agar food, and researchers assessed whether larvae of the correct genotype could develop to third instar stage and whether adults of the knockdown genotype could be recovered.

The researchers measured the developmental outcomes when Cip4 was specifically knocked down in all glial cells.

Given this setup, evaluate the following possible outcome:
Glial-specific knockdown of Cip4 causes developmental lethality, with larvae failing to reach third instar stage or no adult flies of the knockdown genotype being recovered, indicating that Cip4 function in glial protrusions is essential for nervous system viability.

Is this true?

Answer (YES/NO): YES